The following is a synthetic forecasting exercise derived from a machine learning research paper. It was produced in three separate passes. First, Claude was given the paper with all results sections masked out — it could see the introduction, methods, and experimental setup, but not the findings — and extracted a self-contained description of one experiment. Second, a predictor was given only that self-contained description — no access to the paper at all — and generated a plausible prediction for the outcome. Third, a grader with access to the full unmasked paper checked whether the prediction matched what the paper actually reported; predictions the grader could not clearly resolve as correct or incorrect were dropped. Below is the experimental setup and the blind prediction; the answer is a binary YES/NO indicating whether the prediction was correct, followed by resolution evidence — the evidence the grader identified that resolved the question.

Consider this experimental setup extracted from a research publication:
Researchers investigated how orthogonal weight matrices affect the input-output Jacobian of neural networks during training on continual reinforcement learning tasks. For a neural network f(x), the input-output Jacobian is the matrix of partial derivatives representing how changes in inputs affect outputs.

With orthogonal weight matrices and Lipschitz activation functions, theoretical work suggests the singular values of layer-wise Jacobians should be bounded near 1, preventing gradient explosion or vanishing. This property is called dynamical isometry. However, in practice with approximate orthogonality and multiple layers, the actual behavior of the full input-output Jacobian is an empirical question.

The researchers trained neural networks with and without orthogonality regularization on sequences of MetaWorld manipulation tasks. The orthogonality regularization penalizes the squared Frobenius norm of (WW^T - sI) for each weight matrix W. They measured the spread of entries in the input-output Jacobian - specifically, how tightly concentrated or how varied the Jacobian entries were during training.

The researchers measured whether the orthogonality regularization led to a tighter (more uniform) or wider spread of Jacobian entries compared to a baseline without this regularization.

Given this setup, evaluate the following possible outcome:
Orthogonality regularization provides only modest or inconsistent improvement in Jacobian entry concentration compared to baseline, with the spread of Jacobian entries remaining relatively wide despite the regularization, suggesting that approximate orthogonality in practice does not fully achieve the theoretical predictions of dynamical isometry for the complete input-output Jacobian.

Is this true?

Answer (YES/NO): NO